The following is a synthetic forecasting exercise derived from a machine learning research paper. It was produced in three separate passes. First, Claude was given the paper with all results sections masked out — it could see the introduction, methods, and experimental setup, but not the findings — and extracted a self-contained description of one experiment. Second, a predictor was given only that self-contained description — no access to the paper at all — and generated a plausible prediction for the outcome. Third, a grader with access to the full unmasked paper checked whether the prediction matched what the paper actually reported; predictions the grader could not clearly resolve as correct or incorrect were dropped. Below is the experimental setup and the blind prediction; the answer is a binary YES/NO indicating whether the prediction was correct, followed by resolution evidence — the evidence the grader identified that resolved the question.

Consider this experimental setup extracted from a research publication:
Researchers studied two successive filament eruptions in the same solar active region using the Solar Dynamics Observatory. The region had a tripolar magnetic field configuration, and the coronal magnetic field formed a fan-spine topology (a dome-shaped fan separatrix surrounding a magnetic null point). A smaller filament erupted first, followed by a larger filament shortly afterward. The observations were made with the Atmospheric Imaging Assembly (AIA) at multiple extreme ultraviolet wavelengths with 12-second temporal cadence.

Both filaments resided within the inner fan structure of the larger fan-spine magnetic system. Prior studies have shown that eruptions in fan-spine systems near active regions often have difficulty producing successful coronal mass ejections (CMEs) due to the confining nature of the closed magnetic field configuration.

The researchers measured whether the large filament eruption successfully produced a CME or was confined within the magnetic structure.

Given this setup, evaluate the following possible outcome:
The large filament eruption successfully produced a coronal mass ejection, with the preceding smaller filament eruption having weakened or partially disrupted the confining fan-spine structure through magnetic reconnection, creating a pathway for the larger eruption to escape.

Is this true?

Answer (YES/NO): YES